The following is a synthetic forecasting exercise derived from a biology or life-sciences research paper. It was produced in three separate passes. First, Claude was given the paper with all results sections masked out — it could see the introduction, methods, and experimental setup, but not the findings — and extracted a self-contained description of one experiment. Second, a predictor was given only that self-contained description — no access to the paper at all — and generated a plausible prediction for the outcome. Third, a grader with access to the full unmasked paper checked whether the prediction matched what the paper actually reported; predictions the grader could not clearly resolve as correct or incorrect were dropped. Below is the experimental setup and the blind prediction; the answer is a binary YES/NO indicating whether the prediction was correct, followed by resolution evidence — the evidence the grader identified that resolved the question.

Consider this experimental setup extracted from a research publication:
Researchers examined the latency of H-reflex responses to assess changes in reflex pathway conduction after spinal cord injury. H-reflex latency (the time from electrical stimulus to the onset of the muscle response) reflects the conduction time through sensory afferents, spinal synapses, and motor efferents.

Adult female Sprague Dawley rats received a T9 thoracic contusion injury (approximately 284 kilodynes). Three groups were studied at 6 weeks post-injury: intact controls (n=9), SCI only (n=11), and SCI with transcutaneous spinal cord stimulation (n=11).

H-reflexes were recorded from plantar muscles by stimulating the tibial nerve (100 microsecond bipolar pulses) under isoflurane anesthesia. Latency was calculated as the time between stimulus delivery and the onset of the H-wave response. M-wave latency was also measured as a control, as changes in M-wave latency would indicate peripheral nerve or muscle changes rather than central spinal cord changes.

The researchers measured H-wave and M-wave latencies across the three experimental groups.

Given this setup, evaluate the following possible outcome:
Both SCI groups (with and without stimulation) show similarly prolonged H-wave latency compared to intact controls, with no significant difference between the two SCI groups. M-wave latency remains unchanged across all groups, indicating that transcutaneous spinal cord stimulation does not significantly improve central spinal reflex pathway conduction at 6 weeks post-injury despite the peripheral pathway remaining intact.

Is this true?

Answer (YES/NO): NO